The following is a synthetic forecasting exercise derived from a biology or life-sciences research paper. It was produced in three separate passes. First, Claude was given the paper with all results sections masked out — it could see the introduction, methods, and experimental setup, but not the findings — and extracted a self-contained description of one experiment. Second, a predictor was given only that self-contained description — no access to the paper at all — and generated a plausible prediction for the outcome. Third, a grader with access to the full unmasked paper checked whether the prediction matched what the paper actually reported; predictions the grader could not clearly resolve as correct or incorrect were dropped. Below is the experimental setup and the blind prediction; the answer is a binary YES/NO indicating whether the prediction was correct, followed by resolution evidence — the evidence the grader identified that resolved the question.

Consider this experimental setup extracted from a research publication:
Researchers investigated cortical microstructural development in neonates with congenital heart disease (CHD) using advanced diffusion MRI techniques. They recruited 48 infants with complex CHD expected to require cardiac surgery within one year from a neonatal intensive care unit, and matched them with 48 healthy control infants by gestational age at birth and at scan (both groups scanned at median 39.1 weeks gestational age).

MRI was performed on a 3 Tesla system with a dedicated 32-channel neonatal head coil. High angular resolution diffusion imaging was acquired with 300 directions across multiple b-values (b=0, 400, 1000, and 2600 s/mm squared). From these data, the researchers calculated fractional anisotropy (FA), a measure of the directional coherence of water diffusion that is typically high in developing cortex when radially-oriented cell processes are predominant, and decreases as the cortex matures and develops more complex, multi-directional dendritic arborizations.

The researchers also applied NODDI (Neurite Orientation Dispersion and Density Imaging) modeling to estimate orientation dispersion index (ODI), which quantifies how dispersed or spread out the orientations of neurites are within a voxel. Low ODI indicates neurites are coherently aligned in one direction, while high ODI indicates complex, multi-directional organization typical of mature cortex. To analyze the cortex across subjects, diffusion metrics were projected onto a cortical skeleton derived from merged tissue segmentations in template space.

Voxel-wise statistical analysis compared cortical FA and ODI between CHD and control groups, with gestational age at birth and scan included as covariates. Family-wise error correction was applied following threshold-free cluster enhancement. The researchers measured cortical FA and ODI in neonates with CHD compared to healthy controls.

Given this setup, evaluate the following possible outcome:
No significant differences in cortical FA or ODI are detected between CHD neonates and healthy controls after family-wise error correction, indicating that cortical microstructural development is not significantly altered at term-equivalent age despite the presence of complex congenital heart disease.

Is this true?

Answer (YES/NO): NO